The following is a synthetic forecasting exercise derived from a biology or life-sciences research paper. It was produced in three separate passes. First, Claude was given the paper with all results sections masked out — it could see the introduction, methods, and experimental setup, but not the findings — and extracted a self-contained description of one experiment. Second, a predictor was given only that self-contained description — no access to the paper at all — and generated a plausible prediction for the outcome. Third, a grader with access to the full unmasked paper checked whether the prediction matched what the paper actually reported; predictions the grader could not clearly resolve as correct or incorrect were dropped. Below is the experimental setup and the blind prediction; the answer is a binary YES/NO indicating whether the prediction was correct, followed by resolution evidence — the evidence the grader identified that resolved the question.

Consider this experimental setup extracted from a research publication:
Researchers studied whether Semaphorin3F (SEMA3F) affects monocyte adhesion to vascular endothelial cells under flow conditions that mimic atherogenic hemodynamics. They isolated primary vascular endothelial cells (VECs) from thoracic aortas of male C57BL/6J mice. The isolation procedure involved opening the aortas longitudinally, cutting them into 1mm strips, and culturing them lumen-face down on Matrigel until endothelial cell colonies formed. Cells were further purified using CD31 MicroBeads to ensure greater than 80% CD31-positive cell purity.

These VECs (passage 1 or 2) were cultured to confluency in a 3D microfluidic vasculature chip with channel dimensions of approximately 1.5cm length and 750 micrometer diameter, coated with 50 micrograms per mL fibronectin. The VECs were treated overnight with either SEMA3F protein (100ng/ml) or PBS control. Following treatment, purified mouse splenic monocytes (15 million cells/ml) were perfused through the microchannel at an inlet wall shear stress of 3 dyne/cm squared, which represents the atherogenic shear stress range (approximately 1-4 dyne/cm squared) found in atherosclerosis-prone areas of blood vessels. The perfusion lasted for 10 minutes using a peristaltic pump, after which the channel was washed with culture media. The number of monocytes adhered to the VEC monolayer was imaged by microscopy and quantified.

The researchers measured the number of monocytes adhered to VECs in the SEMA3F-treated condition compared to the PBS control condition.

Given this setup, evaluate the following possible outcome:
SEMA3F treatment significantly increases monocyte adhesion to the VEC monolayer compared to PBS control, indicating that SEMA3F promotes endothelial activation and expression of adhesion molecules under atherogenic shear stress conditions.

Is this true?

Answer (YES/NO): NO